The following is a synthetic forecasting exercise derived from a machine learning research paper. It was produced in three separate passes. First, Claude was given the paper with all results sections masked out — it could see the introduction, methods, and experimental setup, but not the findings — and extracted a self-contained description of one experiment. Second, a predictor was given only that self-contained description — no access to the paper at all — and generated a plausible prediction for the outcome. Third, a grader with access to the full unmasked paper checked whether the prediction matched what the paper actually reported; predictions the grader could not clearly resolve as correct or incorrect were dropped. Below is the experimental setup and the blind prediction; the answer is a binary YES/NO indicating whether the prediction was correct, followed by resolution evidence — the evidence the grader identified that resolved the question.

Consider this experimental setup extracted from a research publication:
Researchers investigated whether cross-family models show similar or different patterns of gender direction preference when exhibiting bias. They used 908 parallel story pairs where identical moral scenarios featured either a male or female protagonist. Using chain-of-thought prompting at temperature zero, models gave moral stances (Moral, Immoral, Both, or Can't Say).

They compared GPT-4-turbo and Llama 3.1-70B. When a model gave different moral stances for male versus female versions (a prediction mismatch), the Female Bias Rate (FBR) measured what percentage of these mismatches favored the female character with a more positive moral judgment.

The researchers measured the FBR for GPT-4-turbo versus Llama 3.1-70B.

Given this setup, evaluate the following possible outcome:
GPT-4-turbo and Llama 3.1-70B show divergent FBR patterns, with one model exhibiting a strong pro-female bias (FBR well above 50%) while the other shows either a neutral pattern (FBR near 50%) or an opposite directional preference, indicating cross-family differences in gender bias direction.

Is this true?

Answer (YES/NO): NO